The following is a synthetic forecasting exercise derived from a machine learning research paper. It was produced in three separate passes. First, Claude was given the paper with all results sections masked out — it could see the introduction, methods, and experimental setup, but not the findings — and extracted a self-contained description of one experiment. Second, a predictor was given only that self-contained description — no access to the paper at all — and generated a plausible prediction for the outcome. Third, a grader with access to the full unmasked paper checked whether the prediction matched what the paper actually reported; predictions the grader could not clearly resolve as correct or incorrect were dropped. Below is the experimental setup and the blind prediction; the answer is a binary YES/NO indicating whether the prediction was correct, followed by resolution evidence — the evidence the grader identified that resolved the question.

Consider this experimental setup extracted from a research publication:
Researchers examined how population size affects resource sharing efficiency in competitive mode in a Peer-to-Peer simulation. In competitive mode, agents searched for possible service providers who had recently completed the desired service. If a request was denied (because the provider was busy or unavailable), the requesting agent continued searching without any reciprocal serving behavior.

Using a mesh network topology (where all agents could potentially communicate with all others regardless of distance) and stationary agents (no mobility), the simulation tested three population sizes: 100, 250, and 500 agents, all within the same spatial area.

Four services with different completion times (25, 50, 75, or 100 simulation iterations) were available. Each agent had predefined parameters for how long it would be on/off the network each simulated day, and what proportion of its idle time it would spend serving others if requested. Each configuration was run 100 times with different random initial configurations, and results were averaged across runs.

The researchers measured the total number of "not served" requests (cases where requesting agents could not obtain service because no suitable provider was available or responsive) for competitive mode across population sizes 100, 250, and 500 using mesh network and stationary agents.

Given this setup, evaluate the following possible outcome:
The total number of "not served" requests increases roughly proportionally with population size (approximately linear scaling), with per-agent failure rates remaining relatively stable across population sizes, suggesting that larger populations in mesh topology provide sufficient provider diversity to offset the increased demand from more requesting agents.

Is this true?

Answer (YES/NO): NO